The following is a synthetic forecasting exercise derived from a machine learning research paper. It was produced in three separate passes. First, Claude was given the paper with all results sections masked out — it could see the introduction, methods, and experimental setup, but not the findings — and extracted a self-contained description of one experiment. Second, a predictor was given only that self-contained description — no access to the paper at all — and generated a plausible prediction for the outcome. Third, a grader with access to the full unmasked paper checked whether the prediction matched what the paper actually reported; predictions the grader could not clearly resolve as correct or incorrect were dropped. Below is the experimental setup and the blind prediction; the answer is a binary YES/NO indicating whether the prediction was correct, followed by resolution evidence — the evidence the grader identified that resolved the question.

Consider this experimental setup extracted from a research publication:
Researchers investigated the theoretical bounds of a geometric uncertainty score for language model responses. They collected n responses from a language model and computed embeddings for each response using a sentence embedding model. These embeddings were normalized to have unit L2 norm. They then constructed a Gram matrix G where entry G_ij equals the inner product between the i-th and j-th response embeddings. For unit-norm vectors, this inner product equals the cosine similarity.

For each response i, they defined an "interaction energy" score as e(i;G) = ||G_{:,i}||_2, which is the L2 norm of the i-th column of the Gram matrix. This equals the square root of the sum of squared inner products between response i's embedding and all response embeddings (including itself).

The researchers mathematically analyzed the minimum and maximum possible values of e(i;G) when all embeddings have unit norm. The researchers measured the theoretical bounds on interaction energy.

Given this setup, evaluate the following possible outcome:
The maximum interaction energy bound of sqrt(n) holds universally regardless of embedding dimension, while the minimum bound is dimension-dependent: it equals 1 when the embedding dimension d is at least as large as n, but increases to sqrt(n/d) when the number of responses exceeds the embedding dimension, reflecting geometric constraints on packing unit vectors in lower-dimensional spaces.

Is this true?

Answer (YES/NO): NO